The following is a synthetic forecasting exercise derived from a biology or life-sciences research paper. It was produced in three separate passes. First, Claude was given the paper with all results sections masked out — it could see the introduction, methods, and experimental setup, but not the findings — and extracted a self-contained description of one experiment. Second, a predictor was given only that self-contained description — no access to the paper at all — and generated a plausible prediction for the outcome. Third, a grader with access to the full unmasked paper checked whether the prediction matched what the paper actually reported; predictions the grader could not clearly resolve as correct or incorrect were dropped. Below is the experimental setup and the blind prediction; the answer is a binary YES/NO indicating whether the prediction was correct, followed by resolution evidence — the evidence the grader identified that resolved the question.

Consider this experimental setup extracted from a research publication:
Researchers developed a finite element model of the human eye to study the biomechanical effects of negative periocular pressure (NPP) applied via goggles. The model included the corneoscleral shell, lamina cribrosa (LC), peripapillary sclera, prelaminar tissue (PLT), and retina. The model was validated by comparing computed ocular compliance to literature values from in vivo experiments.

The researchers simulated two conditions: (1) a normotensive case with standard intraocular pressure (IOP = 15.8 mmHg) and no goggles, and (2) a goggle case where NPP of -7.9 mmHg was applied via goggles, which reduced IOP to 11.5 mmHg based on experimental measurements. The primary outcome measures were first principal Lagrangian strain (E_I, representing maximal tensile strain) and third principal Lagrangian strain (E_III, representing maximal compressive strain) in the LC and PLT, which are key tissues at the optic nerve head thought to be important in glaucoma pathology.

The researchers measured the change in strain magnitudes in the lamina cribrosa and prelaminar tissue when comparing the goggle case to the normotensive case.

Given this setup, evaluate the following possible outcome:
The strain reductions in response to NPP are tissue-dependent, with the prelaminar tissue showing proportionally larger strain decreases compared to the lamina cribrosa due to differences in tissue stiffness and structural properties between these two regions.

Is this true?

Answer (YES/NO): NO